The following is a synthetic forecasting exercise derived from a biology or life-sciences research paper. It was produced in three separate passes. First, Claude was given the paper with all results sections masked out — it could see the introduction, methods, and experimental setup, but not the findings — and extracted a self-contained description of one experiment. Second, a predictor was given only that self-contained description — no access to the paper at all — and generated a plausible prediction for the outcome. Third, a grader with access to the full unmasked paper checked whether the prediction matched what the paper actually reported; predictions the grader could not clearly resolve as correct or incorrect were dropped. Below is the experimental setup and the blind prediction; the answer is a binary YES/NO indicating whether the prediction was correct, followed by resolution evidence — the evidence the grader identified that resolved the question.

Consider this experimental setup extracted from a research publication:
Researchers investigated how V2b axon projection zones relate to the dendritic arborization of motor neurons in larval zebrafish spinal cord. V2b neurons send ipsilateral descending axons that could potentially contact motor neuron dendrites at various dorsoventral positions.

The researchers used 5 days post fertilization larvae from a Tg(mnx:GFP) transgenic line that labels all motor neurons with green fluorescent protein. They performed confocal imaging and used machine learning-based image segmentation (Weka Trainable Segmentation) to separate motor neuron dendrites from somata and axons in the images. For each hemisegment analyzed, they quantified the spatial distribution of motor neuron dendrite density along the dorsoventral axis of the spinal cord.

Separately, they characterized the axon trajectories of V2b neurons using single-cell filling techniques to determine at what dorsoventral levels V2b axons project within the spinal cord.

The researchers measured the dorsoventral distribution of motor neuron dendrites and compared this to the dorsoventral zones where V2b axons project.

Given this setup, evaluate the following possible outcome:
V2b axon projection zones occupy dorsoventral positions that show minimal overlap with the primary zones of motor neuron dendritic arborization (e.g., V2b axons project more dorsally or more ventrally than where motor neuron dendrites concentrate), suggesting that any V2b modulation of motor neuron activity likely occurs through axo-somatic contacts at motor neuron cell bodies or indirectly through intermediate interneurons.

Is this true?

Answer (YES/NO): NO